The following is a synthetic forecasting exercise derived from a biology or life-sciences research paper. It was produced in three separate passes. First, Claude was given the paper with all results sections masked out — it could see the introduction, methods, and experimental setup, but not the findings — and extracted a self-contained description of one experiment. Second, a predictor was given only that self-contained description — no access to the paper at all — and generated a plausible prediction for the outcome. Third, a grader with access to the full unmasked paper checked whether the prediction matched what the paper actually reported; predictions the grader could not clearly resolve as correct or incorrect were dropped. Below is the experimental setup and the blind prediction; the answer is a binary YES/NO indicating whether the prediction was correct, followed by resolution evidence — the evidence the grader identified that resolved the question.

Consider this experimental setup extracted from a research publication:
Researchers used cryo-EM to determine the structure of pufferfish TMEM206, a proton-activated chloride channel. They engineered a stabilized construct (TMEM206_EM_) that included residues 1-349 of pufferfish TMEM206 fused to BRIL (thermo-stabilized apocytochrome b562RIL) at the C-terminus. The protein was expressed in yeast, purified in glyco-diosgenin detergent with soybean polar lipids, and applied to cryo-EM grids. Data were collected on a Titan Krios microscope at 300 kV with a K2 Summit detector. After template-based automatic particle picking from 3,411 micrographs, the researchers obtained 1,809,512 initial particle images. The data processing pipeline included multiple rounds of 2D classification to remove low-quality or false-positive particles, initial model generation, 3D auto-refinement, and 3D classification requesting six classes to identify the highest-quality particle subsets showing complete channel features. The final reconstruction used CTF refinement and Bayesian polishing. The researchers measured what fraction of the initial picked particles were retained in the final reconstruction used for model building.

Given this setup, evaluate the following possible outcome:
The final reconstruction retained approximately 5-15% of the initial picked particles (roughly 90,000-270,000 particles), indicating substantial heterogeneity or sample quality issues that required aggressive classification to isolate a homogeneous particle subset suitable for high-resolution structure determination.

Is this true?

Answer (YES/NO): NO